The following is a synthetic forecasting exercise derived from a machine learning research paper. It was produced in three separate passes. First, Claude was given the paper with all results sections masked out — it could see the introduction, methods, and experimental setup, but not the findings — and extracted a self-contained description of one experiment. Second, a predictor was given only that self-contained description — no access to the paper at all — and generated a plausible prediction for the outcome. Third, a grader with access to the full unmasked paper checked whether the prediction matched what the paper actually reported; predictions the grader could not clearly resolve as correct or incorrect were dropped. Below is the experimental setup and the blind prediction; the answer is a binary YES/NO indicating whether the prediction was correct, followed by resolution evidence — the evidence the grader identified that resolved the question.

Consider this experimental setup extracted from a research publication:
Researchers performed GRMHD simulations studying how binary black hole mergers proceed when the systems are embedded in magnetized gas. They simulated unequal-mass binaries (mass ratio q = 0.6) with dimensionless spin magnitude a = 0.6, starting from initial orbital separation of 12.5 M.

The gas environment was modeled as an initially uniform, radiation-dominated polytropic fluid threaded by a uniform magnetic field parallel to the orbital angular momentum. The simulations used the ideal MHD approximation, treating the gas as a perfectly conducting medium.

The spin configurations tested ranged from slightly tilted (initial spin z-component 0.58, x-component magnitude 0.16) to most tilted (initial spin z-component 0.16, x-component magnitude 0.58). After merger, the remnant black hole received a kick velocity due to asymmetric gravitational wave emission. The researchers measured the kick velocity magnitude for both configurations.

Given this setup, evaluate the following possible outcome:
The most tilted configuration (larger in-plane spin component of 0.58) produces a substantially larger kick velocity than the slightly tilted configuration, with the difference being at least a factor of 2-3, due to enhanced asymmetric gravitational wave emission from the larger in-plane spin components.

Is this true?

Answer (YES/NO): NO